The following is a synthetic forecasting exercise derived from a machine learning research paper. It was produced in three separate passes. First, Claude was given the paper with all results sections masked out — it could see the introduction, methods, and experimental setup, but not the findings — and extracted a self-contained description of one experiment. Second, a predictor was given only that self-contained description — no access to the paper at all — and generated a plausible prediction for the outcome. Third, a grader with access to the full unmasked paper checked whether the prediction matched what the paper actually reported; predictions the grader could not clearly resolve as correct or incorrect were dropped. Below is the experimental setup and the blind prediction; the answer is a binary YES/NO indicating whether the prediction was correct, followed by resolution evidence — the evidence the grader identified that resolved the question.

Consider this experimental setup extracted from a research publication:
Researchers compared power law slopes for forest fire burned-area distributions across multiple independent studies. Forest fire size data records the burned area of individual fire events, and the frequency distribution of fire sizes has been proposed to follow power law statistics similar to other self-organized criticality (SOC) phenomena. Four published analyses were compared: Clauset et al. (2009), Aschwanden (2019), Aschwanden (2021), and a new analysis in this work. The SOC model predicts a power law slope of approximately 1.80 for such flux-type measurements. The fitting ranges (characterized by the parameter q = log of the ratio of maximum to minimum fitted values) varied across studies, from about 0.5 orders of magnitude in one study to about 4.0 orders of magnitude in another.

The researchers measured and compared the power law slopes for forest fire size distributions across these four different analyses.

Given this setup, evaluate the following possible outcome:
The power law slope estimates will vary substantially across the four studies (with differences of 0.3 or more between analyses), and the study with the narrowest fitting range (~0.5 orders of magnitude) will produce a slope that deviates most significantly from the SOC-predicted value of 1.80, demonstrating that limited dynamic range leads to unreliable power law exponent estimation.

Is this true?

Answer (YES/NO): YES